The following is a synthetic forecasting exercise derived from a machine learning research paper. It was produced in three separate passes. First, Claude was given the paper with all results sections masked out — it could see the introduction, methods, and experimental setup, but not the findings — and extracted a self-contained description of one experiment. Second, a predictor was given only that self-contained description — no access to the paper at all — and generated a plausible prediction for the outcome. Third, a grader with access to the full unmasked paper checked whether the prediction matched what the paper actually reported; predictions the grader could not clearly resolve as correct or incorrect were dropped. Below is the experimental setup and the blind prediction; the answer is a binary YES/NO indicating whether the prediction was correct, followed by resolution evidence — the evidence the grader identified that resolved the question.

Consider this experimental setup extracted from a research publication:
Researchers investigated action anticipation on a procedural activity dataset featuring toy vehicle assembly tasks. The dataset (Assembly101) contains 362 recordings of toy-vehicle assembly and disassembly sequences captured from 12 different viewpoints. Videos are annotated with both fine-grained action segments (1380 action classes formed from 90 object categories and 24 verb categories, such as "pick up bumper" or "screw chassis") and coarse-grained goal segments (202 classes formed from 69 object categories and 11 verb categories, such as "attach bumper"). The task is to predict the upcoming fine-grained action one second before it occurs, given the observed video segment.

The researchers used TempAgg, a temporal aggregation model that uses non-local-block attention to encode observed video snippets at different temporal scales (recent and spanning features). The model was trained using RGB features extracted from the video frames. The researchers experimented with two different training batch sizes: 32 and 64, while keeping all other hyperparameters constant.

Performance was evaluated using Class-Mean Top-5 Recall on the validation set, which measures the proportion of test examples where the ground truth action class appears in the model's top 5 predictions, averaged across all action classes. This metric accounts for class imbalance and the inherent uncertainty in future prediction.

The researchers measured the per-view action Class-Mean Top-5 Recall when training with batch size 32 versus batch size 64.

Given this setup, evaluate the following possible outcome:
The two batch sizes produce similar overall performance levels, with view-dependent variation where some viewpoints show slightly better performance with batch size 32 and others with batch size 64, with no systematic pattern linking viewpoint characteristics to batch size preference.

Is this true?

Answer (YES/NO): NO